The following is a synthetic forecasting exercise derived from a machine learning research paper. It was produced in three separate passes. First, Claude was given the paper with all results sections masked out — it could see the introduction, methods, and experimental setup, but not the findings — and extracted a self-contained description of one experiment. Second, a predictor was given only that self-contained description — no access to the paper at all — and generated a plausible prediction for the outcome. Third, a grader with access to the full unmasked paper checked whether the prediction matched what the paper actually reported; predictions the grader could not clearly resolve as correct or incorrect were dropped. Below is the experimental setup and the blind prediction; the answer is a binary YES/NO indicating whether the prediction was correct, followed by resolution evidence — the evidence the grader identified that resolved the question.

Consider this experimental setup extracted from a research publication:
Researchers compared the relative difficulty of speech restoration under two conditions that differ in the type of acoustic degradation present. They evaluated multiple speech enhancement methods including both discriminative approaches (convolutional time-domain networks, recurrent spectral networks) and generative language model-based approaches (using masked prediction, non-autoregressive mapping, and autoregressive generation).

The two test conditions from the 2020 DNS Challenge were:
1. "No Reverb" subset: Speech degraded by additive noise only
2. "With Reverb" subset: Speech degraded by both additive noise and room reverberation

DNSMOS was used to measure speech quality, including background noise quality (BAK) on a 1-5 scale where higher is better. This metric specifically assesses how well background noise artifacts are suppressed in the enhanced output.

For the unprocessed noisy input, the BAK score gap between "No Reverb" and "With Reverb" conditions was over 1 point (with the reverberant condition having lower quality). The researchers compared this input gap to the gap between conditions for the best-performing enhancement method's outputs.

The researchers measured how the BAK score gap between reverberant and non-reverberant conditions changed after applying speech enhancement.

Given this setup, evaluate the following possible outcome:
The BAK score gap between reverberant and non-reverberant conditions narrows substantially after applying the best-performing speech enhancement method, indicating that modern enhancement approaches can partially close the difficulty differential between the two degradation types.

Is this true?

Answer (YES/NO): YES